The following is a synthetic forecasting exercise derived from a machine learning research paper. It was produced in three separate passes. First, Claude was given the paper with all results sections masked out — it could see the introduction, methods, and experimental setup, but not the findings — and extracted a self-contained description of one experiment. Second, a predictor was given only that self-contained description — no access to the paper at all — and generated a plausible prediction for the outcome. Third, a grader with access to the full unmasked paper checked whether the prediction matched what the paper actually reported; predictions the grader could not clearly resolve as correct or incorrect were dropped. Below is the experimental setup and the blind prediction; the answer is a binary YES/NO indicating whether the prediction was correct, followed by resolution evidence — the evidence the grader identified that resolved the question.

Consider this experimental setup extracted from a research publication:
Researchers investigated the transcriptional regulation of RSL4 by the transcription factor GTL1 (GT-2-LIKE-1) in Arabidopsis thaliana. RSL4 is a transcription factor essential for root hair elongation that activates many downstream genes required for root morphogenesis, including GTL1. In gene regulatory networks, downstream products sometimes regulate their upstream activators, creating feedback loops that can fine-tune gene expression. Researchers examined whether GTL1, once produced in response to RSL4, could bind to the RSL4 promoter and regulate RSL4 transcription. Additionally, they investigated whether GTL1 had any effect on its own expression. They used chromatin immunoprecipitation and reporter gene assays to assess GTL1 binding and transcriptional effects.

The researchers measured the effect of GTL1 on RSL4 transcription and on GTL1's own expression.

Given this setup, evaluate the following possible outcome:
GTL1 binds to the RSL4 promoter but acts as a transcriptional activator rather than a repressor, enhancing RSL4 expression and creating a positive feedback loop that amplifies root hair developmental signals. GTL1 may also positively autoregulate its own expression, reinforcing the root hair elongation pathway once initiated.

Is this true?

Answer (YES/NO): NO